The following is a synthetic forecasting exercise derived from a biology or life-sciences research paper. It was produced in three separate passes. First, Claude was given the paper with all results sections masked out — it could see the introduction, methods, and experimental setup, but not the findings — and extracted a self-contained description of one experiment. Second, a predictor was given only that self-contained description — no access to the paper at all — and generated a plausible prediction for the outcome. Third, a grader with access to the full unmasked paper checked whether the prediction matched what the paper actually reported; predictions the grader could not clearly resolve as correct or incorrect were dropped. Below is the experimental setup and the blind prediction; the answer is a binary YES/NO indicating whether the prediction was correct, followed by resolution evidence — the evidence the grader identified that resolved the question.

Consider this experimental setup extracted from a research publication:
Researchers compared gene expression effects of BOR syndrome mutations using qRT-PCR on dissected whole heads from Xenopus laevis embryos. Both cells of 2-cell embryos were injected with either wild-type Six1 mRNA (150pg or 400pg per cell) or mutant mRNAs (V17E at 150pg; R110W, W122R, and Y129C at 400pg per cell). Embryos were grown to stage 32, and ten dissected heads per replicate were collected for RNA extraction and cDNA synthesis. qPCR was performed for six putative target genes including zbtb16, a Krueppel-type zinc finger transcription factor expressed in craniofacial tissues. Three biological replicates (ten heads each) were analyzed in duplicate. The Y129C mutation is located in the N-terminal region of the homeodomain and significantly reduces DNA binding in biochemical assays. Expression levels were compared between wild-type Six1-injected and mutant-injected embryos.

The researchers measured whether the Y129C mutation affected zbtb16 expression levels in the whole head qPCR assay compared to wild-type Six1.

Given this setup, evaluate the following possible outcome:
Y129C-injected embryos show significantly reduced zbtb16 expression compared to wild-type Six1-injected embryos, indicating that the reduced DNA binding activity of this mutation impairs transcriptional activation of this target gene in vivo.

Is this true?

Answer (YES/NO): NO